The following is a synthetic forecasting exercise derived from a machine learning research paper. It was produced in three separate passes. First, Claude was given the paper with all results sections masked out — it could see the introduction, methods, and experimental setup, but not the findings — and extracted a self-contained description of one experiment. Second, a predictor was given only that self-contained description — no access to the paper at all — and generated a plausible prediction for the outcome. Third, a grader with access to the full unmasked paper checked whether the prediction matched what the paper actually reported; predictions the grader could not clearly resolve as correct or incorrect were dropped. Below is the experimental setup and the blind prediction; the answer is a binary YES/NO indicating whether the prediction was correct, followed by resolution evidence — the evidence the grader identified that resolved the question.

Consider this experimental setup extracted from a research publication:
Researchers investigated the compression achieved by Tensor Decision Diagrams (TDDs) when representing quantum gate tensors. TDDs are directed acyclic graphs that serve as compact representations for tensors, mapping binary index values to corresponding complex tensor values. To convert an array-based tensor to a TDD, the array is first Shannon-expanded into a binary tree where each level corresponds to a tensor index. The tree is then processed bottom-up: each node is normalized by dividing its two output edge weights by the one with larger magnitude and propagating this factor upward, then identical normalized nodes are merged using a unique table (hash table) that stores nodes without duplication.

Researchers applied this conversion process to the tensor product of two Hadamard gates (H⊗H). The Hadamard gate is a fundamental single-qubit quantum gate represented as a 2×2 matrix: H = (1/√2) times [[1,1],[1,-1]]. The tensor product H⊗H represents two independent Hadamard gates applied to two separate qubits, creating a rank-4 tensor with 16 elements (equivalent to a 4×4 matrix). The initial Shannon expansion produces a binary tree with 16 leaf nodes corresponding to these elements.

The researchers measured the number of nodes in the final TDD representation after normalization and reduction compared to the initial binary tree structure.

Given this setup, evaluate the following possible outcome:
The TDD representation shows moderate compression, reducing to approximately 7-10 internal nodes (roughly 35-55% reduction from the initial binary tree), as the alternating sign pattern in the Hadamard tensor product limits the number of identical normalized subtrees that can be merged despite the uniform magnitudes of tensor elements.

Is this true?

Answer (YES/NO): NO